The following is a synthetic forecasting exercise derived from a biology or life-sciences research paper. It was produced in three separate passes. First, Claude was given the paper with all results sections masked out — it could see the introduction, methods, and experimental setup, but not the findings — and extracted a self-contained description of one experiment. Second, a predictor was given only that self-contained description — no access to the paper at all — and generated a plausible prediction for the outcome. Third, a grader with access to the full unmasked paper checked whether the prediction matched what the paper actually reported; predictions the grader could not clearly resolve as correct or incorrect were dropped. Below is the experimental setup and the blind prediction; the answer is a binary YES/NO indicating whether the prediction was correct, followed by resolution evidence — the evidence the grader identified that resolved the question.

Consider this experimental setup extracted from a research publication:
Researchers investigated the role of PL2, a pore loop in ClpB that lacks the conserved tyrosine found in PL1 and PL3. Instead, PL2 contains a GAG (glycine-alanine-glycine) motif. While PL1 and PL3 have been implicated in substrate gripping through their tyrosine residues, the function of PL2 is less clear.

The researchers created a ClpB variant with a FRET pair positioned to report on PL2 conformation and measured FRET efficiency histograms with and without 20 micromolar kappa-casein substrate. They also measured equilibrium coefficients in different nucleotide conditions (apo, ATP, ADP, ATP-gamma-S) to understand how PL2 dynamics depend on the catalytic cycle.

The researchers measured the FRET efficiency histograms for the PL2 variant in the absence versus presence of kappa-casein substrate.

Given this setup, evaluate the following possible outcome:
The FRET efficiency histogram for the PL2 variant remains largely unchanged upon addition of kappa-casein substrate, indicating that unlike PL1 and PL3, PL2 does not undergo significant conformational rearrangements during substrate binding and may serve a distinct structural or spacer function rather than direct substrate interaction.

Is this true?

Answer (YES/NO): NO